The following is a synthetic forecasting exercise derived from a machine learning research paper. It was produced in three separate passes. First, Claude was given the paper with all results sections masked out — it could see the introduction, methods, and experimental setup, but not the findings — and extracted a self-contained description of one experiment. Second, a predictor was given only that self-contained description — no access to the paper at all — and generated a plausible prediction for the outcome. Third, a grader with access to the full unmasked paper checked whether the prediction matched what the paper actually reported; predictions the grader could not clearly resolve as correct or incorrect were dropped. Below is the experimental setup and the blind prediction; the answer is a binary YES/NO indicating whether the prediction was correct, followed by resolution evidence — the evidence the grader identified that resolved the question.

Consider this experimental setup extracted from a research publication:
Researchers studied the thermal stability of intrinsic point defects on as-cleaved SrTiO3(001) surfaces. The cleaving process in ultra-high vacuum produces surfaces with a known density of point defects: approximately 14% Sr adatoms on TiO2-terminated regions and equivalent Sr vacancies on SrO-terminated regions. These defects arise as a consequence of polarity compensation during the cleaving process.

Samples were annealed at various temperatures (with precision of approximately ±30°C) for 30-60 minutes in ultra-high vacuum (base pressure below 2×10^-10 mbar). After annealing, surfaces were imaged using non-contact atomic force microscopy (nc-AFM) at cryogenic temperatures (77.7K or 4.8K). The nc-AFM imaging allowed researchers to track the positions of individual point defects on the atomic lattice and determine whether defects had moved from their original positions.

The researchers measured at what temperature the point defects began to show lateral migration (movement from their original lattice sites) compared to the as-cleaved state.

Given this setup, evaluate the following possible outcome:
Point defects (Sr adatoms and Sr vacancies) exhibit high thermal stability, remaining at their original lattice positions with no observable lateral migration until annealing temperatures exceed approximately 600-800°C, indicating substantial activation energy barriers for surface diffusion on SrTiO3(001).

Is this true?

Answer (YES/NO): NO